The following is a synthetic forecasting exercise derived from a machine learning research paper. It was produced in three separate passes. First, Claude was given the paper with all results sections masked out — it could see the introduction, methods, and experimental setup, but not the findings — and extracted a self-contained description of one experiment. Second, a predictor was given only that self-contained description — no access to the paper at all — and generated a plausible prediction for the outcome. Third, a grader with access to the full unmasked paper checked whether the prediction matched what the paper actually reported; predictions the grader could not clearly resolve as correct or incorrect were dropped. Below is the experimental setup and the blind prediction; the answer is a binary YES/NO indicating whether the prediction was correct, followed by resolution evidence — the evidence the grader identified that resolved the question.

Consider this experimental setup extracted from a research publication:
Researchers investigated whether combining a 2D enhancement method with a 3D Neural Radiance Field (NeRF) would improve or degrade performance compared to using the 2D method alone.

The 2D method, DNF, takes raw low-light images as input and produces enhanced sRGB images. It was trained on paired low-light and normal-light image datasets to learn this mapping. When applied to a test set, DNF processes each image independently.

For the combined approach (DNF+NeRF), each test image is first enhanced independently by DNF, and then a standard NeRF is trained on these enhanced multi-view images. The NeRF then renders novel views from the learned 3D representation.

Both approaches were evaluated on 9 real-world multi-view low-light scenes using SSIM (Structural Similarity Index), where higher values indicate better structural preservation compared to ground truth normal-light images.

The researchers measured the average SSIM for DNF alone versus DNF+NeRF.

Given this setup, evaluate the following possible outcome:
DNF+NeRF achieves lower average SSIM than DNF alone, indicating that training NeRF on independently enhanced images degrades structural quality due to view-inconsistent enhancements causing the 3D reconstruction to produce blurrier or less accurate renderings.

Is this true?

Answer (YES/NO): YES